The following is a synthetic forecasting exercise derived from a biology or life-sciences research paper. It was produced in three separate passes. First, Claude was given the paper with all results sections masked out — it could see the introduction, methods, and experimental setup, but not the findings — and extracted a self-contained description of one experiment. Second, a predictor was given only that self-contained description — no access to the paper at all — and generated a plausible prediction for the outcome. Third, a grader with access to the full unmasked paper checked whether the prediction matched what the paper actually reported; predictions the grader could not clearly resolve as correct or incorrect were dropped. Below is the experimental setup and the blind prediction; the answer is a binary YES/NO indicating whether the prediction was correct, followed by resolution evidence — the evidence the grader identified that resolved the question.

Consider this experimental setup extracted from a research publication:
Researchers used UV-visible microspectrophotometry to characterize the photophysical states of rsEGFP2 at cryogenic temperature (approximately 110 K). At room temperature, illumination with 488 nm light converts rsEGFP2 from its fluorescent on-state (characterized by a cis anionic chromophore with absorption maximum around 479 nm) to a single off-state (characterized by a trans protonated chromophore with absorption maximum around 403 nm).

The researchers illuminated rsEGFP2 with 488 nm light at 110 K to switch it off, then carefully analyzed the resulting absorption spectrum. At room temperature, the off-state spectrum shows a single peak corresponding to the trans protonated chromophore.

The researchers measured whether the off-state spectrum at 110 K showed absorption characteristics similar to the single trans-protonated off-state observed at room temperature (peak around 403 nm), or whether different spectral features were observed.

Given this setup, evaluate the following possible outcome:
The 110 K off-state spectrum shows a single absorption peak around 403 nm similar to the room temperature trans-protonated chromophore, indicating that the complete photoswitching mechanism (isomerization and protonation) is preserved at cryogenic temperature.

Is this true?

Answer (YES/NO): NO